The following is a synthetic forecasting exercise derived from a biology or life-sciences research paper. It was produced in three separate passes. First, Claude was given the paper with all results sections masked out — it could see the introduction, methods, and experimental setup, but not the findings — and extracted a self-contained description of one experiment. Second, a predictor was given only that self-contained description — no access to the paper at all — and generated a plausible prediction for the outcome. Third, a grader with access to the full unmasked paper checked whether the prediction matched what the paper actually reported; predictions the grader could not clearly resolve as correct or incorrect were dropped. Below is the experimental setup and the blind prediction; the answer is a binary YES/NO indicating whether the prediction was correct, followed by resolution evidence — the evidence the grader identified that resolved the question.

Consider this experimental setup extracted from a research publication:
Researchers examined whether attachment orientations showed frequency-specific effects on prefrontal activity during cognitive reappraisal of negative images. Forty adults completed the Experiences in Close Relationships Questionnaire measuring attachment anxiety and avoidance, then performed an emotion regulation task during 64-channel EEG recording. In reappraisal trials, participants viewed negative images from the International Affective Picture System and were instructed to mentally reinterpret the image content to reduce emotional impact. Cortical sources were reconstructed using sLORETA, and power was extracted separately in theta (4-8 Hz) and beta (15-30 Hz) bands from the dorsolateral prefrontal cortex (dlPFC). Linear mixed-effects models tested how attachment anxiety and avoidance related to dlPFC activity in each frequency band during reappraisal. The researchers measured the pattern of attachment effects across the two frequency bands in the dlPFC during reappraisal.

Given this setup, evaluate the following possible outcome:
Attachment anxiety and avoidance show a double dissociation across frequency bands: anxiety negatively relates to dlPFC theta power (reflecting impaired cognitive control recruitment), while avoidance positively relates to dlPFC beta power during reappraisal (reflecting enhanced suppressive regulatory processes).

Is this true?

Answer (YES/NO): NO